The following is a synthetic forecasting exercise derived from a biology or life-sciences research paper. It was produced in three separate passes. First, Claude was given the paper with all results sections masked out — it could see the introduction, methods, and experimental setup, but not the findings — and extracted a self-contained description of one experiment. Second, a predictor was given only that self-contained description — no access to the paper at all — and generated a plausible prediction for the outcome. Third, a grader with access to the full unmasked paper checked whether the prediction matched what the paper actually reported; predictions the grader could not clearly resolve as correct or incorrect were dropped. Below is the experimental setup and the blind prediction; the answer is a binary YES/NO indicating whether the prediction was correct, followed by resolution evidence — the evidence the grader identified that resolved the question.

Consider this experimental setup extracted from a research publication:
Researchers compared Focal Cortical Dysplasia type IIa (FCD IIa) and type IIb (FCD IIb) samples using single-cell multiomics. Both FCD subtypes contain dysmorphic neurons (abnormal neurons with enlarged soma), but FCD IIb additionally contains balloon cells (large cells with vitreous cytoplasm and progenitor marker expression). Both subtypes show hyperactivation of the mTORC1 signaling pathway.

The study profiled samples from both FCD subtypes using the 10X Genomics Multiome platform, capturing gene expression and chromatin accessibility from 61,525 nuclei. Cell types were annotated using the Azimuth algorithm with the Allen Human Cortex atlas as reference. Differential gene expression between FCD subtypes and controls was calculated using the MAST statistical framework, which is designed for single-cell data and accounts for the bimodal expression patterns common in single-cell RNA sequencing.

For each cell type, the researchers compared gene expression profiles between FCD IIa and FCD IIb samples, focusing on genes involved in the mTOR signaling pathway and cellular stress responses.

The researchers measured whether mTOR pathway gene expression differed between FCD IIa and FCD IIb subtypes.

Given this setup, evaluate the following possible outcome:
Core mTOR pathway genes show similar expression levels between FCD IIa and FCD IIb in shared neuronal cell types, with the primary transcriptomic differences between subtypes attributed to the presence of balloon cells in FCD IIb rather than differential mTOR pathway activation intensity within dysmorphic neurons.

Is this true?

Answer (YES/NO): NO